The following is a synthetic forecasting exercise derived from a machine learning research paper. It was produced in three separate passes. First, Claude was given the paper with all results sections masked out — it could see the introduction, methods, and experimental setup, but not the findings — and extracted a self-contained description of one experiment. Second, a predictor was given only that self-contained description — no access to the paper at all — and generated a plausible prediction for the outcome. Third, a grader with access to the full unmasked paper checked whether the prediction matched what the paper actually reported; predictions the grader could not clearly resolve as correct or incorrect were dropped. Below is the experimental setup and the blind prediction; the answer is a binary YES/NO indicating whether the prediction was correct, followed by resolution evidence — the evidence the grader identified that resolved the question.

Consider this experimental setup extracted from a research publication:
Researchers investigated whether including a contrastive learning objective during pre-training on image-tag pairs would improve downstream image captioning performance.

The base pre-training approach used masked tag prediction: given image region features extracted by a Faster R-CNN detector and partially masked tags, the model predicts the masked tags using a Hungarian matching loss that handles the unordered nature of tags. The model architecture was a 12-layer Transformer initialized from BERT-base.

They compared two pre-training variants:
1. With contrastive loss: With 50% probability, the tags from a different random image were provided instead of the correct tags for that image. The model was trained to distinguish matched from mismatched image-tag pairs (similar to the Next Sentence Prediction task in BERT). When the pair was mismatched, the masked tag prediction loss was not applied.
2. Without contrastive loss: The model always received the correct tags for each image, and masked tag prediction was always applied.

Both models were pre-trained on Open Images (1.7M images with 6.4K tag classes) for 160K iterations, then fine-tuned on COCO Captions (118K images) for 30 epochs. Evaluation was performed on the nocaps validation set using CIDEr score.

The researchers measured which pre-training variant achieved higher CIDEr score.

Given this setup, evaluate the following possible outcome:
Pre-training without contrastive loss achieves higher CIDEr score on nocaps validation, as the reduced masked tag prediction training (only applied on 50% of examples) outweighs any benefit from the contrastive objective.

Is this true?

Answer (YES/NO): YES